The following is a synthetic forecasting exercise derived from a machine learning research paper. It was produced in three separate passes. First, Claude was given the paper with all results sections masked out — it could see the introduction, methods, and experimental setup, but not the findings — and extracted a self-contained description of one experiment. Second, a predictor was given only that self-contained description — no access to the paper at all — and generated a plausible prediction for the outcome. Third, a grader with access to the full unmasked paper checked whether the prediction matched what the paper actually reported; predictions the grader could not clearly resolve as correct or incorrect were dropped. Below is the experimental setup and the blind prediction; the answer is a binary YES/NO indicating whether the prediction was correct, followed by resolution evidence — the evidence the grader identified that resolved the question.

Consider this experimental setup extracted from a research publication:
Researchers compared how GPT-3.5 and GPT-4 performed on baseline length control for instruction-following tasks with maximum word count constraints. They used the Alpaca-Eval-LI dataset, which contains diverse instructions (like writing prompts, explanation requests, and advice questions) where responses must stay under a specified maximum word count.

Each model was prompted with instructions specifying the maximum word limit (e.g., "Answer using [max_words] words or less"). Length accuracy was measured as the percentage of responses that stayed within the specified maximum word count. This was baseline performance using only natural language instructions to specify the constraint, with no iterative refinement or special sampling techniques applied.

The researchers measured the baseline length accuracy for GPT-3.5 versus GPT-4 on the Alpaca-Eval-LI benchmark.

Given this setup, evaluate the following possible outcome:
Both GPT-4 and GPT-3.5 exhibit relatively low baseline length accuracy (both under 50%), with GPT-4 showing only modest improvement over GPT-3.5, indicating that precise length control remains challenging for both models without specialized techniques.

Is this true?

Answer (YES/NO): NO